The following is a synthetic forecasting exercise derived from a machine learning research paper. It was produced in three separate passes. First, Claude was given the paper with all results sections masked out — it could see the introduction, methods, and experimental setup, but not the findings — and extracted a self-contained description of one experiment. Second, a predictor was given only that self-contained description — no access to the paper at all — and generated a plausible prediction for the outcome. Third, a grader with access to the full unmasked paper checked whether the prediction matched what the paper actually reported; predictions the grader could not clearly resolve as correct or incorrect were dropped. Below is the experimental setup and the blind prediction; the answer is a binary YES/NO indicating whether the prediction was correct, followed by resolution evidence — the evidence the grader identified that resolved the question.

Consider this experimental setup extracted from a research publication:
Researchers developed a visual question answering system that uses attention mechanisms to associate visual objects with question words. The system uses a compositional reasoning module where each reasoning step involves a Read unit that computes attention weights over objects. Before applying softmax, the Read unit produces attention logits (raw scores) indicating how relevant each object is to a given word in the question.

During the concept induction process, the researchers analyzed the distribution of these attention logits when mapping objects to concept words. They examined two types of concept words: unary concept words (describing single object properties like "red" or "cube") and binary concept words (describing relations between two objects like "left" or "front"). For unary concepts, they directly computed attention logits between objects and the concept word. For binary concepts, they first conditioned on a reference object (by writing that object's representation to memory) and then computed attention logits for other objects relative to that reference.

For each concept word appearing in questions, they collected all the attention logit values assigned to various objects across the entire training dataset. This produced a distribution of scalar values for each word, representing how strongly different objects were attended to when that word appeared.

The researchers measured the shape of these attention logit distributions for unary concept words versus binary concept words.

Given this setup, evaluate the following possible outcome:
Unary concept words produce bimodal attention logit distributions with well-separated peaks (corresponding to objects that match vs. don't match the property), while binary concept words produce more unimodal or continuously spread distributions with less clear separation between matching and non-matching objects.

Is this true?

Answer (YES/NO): NO